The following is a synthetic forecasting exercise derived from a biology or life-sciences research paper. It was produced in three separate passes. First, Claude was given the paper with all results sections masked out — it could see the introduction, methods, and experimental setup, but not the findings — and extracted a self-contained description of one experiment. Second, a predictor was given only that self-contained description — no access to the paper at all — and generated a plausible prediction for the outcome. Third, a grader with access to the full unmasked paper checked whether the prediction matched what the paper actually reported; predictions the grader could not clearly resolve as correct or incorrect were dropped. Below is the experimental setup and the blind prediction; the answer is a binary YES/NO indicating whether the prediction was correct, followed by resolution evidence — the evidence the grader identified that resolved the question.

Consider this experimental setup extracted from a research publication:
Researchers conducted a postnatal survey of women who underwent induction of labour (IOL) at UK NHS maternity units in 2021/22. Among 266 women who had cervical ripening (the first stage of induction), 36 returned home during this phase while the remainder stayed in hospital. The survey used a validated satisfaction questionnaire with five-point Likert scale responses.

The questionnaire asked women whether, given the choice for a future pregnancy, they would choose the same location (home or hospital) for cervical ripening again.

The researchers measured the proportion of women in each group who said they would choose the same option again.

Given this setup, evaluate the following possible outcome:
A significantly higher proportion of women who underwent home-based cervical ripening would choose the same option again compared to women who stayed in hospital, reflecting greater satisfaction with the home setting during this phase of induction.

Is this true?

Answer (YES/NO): NO